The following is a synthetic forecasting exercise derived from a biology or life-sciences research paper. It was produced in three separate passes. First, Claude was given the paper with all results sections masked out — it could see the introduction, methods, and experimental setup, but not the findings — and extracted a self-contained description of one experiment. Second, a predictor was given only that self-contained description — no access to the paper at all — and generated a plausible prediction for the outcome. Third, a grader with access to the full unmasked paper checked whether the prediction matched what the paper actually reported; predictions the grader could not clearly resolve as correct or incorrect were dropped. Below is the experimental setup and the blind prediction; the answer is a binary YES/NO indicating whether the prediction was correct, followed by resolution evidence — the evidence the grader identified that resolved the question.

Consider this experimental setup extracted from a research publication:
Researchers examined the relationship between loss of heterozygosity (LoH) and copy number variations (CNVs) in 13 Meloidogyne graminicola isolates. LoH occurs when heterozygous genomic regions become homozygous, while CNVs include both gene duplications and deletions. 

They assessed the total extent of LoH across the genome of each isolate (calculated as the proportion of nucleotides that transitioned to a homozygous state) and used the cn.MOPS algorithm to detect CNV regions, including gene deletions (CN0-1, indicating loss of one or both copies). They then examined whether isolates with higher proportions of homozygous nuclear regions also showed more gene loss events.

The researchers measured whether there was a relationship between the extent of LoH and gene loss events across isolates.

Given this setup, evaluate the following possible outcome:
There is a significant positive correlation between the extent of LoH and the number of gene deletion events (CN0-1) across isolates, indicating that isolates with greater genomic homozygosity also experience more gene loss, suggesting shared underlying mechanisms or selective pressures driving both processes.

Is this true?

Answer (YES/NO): NO